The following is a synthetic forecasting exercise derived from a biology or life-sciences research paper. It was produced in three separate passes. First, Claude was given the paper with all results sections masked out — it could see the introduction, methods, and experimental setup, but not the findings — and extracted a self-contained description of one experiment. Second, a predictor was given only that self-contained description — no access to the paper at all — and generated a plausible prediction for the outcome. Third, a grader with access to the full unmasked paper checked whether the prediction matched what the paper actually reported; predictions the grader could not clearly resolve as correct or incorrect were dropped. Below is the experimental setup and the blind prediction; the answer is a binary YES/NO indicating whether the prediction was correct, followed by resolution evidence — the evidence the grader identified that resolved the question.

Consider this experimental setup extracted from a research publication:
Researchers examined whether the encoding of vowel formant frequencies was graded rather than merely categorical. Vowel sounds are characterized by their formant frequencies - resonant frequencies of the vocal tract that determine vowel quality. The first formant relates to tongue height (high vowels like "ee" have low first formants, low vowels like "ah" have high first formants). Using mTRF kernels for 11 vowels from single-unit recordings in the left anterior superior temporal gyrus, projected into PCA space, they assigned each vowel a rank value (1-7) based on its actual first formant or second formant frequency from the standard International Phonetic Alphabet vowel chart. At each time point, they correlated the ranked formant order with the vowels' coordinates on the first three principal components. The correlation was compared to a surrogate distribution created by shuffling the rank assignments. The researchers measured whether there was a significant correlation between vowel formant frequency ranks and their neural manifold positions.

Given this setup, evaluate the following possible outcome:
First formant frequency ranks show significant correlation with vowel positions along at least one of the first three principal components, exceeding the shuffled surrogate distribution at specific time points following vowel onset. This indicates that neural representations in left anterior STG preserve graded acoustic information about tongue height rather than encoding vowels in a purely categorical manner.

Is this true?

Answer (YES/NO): YES